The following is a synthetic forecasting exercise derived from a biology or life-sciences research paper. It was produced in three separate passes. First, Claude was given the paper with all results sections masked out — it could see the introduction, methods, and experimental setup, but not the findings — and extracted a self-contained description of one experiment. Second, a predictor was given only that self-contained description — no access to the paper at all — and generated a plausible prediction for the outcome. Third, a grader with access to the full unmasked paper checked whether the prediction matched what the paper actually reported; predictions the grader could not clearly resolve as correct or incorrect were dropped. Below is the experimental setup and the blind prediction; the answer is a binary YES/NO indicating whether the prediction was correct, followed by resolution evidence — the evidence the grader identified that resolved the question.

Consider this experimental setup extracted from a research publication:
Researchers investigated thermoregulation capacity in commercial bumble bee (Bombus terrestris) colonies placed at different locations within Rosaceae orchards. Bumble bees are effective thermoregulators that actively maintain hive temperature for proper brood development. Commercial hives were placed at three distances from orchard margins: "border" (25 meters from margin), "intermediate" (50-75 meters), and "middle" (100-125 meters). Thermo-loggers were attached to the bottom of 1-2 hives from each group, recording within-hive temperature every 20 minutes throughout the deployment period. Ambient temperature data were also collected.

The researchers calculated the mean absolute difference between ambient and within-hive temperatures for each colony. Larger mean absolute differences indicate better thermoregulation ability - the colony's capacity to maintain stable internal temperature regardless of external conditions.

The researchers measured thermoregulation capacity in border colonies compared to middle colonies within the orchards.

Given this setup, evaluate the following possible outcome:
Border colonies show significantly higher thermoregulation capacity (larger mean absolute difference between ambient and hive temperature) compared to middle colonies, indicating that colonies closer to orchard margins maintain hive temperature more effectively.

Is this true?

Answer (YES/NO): NO